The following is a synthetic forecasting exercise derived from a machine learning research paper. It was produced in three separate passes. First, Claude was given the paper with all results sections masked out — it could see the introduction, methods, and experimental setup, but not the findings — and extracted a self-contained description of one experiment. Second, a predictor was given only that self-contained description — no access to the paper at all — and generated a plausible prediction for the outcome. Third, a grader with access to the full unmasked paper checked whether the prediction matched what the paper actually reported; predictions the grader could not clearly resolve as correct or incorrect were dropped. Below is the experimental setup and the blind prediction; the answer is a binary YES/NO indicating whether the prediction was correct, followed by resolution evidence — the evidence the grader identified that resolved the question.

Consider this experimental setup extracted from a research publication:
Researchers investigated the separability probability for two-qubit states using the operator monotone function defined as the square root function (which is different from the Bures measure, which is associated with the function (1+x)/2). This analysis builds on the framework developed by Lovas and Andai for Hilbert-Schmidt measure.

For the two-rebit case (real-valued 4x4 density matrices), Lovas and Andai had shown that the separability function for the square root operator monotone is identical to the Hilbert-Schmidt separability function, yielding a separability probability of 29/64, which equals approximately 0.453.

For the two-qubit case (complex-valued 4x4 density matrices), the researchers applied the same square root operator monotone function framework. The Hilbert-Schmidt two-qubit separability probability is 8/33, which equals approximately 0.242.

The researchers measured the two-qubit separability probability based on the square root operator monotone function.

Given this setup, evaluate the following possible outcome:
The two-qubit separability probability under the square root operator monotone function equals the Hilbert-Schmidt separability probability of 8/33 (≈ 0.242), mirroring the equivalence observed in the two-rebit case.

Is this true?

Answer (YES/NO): NO